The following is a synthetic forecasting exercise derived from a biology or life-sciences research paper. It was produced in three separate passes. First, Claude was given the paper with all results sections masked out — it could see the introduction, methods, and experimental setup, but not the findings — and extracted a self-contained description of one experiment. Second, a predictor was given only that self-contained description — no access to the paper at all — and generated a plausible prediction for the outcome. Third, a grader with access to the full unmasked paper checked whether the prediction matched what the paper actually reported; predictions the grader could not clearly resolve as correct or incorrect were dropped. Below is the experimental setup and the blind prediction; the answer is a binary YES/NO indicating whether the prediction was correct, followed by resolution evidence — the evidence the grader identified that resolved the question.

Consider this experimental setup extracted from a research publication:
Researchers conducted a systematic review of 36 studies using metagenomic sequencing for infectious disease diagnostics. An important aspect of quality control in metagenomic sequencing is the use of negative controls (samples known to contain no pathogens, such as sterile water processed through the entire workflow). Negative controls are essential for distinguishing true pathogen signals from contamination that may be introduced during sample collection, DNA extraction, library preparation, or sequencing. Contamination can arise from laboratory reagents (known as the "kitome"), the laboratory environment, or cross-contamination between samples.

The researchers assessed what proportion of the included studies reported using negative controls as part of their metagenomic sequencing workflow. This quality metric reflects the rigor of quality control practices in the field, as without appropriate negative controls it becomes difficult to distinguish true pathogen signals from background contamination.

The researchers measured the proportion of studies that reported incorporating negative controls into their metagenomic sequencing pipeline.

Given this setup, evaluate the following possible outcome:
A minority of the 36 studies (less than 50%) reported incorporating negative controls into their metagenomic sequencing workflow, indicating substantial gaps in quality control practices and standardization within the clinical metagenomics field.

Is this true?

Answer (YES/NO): NO